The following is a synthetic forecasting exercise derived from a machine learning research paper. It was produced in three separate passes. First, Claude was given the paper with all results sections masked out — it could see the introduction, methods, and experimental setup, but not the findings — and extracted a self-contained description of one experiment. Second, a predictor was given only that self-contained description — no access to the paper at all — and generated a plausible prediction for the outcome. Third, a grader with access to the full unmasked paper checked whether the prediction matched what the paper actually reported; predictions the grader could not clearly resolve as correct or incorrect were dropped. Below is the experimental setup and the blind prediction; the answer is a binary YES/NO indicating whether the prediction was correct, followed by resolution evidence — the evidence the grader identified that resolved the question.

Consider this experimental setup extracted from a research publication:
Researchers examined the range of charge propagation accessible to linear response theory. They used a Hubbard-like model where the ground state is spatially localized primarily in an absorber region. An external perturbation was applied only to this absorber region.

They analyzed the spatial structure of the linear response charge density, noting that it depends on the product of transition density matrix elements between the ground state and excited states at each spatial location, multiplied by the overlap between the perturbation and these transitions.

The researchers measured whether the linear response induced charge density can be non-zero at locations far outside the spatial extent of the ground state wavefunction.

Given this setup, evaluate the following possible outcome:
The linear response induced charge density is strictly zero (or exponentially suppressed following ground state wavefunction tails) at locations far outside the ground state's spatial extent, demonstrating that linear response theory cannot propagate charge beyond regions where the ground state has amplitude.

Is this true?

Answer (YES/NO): YES